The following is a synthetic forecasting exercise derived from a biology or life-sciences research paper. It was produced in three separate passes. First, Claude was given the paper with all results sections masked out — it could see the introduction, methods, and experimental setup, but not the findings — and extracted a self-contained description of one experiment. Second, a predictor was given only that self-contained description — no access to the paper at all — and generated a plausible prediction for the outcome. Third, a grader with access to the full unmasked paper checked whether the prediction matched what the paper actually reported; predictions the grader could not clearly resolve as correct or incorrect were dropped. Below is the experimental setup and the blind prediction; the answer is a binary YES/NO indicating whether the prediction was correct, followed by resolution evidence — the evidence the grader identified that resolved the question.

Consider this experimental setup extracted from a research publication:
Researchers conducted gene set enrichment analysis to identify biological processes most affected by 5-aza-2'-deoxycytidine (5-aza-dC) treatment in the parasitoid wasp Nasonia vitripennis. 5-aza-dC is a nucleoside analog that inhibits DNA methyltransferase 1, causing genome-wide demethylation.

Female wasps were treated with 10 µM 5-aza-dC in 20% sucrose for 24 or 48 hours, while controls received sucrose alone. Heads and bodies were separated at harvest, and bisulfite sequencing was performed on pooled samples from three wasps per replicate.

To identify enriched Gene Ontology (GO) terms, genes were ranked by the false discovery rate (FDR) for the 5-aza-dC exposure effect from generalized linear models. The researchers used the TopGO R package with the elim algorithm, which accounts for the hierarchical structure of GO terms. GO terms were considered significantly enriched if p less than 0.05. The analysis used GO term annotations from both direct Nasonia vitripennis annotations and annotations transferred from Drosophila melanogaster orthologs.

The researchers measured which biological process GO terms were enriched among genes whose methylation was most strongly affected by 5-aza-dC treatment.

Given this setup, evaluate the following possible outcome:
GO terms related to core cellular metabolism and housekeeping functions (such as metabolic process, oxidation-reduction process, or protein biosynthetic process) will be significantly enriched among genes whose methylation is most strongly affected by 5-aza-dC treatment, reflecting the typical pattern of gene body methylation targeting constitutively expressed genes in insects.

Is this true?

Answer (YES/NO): NO